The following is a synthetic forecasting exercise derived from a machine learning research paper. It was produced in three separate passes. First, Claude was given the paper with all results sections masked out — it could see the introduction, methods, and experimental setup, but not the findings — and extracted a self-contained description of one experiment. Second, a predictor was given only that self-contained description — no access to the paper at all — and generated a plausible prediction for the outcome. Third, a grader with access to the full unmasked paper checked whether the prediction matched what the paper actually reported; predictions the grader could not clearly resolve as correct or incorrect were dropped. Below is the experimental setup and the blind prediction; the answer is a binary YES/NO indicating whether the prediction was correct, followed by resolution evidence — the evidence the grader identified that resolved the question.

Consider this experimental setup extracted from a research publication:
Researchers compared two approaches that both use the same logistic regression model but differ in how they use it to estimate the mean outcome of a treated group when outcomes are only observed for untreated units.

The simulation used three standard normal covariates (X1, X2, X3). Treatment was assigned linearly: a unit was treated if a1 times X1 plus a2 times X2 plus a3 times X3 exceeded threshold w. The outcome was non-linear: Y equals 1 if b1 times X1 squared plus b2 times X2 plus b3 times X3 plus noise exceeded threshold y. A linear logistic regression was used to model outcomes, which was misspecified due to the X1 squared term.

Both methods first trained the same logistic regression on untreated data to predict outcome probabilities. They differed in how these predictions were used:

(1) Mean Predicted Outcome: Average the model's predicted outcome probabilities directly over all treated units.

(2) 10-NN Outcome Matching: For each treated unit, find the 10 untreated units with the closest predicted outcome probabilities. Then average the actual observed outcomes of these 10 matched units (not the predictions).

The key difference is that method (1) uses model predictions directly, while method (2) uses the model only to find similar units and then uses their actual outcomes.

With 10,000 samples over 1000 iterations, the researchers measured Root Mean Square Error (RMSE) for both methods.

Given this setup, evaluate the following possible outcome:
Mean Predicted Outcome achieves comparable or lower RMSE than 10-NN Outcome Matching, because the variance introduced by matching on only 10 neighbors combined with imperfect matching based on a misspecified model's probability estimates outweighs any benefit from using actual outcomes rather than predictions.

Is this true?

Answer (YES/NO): YES